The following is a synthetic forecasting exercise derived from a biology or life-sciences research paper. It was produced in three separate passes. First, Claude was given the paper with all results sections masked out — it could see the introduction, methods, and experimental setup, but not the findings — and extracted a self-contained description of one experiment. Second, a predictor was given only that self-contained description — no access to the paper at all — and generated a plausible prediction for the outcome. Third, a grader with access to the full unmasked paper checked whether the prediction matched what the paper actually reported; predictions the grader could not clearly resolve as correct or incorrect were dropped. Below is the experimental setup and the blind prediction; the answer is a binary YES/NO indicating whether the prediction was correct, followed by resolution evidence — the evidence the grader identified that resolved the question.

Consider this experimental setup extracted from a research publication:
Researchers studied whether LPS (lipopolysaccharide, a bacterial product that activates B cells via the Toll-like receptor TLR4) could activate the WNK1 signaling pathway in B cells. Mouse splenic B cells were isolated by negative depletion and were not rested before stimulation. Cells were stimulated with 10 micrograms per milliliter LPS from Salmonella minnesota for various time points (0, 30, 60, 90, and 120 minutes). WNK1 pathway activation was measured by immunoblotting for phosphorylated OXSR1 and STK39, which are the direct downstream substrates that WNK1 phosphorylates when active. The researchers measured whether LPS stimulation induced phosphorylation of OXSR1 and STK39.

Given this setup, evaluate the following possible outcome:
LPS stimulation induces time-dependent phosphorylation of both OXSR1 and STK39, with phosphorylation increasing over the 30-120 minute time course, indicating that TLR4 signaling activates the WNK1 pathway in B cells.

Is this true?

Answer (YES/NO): NO